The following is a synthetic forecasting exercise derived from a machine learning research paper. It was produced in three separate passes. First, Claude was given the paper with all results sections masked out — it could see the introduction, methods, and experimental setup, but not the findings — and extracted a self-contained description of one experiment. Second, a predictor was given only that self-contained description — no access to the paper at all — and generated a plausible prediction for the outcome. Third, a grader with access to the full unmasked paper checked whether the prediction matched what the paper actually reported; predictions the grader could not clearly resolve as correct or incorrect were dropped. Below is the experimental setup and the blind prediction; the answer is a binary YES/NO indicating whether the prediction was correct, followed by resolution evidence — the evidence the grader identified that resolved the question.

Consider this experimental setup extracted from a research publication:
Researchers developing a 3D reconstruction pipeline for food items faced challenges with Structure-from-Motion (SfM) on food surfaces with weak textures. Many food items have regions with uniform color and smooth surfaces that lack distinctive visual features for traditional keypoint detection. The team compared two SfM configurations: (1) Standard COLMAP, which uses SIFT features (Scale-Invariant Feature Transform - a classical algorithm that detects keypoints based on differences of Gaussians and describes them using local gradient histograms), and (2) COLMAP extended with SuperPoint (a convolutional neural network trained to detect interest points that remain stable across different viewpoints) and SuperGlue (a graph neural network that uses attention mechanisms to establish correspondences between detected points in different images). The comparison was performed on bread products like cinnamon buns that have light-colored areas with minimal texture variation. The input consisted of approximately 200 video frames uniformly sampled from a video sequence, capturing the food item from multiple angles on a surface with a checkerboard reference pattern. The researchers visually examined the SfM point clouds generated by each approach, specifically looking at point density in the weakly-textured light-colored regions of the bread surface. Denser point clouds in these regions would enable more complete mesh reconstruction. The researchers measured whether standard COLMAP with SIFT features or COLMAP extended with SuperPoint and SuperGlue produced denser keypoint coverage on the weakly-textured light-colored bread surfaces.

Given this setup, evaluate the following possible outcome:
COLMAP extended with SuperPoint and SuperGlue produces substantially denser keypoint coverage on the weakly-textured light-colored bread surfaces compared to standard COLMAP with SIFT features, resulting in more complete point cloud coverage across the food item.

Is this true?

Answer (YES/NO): YES